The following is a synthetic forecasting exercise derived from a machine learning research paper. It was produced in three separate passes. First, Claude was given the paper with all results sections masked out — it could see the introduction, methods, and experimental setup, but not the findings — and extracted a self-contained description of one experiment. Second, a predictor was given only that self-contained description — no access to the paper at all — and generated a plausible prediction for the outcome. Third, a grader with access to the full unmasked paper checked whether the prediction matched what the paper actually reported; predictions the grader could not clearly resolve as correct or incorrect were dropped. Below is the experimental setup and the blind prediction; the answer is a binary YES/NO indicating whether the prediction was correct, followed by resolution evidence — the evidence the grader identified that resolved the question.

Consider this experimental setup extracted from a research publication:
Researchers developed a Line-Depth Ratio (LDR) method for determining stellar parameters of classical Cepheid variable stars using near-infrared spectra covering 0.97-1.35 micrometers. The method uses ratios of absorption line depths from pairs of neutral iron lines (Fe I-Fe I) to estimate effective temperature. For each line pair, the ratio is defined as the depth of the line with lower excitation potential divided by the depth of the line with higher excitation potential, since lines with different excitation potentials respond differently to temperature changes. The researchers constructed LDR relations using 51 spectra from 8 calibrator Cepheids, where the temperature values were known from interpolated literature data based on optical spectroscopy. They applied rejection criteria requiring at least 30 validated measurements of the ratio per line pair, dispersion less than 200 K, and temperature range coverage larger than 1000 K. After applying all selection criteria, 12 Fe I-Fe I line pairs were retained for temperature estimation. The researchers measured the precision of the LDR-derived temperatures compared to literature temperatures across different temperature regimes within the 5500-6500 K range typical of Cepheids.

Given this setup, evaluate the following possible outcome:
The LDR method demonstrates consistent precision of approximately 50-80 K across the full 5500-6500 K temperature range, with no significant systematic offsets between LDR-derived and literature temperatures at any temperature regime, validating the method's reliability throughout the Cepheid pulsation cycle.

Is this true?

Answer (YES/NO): NO